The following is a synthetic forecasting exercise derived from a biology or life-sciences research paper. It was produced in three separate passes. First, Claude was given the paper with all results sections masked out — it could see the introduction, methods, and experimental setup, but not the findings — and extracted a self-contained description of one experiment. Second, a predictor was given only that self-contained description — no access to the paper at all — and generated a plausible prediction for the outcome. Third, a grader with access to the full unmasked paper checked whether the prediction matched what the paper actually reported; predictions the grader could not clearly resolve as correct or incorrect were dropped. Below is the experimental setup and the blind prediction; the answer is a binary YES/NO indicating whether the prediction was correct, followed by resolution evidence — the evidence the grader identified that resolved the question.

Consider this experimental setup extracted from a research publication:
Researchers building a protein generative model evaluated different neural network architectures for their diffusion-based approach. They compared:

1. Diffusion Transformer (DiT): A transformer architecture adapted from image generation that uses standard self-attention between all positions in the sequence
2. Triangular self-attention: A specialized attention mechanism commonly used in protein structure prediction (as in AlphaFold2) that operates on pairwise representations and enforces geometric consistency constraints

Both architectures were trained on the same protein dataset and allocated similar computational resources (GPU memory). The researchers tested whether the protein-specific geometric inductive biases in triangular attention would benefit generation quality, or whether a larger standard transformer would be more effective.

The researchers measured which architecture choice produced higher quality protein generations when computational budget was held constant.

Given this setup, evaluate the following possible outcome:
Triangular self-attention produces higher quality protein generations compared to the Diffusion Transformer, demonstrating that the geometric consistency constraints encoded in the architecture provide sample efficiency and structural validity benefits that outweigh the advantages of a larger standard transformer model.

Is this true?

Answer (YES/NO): NO